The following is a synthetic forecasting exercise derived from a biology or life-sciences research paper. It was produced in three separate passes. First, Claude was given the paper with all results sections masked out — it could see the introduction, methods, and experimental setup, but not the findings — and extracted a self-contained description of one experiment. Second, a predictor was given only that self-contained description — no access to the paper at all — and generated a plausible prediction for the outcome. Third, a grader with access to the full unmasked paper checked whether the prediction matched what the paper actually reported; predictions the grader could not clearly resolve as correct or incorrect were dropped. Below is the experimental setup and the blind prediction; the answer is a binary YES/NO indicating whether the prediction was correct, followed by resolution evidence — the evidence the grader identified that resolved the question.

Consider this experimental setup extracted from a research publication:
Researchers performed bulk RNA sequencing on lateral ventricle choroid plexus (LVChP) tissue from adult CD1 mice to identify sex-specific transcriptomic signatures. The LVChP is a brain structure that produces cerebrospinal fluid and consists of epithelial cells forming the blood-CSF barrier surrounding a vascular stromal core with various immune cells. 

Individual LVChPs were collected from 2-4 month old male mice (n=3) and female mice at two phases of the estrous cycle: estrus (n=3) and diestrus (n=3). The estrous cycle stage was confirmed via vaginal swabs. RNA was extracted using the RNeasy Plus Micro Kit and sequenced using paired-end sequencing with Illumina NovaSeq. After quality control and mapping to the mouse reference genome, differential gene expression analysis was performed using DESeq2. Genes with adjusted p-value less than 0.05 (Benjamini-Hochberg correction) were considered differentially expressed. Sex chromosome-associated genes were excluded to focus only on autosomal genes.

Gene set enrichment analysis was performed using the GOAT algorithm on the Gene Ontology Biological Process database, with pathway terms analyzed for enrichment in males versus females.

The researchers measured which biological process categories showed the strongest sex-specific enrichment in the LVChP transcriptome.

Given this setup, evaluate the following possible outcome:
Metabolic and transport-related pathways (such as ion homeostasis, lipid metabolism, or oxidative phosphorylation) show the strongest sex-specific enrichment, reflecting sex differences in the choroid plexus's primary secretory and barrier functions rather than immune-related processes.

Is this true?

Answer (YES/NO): NO